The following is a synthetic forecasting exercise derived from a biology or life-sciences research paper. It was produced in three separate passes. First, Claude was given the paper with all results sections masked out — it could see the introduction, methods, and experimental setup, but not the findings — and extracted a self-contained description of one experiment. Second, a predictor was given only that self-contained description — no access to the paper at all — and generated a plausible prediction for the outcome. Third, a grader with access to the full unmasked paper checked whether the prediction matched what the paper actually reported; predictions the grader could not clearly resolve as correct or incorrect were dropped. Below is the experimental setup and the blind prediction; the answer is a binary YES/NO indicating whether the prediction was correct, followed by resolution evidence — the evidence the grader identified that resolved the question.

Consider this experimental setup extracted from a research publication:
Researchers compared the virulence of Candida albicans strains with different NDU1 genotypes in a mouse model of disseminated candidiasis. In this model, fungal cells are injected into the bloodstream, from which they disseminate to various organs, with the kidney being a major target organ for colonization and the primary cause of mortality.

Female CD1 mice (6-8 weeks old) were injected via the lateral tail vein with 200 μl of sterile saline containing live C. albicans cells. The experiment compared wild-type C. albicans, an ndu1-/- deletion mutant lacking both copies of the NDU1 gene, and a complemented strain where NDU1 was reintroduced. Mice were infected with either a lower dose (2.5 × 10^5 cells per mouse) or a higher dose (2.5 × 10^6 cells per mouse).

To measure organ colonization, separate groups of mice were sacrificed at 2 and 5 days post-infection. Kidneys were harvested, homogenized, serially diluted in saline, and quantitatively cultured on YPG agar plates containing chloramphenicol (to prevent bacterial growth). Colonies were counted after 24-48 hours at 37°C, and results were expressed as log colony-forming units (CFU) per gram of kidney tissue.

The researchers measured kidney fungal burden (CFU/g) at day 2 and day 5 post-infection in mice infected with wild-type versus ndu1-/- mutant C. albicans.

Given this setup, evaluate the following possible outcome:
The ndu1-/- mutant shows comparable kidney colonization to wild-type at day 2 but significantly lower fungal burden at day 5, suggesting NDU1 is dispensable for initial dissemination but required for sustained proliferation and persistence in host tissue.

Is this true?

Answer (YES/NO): NO